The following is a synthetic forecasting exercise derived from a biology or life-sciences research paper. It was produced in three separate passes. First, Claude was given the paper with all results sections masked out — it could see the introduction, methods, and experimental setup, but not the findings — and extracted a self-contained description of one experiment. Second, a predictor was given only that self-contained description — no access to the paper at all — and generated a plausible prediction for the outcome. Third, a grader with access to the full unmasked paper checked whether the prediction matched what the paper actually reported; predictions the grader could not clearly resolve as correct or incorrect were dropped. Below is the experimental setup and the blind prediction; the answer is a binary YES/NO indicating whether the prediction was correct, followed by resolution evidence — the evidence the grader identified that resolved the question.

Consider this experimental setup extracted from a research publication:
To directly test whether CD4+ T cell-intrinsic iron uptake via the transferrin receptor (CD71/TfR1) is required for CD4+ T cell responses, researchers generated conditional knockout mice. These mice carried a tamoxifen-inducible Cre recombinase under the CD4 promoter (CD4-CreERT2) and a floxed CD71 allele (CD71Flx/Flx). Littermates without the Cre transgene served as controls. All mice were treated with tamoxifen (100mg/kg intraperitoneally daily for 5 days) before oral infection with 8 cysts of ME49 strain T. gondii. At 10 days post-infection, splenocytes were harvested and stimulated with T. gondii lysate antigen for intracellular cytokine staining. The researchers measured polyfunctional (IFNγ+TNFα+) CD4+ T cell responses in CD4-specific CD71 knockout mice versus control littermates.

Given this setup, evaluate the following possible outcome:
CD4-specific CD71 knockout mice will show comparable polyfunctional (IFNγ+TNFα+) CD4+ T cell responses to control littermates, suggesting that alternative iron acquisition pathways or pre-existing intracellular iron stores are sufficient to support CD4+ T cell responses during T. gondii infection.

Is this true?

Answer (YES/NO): NO